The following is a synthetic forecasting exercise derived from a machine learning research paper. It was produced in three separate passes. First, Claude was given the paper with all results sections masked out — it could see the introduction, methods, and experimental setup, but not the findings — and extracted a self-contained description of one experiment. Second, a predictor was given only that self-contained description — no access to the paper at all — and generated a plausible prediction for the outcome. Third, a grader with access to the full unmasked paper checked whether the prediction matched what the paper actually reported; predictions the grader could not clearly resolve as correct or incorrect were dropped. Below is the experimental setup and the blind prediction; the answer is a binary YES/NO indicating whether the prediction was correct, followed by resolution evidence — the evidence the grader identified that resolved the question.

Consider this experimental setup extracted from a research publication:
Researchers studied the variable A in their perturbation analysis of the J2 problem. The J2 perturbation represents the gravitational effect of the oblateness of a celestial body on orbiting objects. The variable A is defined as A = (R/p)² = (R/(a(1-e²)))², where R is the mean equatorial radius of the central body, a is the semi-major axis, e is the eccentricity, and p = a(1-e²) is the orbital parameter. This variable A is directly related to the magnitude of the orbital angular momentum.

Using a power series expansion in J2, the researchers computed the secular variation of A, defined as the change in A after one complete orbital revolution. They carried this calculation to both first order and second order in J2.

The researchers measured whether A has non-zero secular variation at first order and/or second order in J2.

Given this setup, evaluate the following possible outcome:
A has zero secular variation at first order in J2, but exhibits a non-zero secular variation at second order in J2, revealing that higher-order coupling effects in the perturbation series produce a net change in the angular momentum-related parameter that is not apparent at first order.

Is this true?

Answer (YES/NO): NO